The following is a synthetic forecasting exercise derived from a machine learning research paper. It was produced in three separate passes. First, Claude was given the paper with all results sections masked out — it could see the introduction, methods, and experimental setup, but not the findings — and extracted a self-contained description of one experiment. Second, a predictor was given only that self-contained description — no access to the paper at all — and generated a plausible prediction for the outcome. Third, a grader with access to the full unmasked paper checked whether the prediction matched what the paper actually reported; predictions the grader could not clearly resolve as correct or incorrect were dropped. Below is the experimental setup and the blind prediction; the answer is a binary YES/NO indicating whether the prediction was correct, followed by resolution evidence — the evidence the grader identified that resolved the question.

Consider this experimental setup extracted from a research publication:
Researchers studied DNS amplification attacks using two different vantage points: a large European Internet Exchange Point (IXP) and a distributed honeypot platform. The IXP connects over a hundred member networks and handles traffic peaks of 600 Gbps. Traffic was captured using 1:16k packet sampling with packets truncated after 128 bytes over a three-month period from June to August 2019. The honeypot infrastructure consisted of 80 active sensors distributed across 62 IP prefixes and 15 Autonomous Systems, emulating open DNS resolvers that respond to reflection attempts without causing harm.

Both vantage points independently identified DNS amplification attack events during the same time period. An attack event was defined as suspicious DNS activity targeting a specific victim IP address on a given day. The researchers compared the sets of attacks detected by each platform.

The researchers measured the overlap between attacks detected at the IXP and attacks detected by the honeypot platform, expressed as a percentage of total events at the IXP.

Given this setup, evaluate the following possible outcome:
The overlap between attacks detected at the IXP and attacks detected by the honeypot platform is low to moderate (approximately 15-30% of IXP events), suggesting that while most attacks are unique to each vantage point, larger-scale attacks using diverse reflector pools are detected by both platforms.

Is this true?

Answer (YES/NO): NO